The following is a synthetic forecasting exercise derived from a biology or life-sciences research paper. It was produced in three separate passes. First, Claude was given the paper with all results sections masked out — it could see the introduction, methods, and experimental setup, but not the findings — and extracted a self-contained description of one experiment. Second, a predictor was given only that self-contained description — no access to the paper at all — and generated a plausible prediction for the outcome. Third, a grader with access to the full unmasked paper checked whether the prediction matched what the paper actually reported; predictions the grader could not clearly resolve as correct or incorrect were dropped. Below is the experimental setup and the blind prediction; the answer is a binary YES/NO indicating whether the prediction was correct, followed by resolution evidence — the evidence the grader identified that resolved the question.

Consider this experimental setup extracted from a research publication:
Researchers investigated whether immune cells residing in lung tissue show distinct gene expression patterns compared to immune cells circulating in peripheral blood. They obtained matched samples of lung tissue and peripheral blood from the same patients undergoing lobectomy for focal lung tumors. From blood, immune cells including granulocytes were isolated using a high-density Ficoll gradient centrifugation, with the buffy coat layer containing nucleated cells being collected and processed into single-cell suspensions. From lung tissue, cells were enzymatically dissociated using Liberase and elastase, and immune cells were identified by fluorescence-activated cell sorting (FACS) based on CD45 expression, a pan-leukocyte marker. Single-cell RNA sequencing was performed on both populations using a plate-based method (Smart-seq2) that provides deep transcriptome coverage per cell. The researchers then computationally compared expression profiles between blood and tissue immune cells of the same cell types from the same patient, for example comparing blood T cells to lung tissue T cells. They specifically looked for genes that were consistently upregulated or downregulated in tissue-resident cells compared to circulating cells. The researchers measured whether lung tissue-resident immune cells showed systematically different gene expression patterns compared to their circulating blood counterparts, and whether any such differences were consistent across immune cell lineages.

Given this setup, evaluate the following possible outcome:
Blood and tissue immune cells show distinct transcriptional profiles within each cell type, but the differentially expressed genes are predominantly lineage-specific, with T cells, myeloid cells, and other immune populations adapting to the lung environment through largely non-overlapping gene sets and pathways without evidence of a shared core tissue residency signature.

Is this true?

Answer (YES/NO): NO